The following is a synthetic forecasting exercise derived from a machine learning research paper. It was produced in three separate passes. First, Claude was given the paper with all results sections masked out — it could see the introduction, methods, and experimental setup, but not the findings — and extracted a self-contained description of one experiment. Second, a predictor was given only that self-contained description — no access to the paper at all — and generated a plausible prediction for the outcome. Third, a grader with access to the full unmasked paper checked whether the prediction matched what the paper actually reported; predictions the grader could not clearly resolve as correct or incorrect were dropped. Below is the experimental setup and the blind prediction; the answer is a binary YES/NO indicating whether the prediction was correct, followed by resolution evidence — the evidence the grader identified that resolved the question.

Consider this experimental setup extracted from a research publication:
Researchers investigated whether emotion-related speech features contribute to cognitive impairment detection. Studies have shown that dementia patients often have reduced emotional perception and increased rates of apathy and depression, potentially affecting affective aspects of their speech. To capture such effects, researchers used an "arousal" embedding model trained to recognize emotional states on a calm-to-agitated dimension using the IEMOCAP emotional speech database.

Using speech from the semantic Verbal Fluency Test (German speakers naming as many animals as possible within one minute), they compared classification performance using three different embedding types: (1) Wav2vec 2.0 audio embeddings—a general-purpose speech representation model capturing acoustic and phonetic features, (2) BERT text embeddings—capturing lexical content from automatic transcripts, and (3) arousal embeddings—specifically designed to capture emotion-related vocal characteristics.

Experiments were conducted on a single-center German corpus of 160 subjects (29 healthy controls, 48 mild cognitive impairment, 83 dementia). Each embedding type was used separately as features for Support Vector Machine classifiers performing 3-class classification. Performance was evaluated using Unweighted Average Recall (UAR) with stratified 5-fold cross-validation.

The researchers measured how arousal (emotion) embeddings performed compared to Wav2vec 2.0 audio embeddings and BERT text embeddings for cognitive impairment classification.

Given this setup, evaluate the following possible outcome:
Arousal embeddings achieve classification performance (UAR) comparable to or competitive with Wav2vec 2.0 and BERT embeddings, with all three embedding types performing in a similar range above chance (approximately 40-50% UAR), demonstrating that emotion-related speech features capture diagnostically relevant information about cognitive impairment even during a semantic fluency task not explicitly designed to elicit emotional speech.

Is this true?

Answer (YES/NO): NO